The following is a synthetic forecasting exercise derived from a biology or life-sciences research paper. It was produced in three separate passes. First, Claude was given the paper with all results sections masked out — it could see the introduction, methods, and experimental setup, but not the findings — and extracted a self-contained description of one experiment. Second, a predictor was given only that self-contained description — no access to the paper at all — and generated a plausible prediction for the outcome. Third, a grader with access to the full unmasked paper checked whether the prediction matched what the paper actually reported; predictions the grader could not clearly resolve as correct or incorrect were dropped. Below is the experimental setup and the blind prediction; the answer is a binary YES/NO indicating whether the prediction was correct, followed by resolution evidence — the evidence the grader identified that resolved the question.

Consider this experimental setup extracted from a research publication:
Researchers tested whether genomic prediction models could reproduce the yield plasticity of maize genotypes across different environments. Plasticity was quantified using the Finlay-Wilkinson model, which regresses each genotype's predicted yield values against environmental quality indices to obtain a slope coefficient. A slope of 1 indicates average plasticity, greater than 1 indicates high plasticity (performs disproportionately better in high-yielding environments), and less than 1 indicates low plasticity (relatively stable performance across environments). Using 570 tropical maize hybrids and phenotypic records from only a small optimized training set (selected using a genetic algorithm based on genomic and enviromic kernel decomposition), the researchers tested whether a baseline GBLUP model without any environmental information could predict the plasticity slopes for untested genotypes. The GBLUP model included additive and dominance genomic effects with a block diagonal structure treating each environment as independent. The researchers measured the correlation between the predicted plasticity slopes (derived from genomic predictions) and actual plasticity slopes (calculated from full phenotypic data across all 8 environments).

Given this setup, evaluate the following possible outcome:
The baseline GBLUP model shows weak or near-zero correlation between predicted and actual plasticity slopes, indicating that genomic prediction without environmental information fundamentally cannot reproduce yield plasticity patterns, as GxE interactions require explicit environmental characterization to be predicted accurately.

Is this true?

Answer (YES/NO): YES